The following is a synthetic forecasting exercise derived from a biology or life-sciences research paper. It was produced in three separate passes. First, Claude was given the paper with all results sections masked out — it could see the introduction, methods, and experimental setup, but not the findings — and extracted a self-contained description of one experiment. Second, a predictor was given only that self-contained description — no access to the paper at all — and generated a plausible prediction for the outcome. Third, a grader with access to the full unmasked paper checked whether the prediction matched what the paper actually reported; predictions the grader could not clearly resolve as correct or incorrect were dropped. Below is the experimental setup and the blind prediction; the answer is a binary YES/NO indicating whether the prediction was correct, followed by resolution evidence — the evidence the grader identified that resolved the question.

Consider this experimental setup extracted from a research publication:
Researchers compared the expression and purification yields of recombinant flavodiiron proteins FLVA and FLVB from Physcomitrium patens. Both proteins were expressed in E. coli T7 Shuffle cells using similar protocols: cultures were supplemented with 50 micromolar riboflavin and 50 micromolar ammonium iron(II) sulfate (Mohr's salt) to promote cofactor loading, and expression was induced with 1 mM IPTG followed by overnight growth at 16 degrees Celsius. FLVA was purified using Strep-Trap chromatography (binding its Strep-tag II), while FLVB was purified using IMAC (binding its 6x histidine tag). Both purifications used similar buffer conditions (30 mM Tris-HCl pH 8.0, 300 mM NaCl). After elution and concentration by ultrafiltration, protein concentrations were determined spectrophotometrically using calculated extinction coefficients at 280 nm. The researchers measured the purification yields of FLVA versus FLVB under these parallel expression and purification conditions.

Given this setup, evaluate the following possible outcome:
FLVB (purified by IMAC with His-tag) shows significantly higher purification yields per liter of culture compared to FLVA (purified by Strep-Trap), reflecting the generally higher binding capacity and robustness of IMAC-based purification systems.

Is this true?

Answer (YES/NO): YES